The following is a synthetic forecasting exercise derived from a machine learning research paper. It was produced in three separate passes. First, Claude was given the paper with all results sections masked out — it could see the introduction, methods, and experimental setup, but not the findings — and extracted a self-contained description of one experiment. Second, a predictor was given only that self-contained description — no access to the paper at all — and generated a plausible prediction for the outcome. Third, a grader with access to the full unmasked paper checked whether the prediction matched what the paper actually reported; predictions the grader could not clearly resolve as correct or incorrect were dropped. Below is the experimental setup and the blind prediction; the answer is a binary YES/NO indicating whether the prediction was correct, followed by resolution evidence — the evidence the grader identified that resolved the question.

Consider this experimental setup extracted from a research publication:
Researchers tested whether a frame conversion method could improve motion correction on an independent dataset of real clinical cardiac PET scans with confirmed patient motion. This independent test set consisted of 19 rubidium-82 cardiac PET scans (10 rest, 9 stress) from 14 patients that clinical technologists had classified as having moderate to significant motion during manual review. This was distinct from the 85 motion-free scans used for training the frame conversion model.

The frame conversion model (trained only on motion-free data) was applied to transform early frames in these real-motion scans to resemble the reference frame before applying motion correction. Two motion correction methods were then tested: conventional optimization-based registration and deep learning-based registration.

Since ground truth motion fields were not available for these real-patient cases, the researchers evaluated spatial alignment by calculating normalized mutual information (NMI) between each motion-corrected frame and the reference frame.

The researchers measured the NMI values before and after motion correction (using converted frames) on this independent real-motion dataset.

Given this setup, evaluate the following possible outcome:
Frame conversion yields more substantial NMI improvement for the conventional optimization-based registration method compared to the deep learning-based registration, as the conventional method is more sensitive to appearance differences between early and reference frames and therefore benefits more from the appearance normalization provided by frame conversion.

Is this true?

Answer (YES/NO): YES